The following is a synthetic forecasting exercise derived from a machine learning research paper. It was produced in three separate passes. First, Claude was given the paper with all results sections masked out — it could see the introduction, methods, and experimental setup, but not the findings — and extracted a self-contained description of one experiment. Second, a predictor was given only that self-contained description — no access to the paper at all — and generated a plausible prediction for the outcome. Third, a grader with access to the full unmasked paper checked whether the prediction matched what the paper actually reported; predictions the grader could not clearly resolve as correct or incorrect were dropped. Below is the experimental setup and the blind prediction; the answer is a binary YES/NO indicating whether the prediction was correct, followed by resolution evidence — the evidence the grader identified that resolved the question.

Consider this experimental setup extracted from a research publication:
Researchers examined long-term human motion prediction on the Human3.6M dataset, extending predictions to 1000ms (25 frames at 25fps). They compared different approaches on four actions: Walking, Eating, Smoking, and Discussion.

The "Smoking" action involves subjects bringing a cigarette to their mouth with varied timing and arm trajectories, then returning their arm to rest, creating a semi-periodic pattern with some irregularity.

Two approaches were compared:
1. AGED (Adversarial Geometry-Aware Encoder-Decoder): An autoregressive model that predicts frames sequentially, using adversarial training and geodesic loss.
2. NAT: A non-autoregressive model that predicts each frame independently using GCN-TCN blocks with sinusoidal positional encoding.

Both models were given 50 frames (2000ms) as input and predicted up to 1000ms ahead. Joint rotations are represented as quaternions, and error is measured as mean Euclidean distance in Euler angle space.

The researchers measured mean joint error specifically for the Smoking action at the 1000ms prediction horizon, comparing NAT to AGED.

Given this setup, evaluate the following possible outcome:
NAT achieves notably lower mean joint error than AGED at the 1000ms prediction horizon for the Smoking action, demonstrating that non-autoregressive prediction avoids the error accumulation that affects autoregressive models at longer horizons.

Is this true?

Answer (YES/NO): NO